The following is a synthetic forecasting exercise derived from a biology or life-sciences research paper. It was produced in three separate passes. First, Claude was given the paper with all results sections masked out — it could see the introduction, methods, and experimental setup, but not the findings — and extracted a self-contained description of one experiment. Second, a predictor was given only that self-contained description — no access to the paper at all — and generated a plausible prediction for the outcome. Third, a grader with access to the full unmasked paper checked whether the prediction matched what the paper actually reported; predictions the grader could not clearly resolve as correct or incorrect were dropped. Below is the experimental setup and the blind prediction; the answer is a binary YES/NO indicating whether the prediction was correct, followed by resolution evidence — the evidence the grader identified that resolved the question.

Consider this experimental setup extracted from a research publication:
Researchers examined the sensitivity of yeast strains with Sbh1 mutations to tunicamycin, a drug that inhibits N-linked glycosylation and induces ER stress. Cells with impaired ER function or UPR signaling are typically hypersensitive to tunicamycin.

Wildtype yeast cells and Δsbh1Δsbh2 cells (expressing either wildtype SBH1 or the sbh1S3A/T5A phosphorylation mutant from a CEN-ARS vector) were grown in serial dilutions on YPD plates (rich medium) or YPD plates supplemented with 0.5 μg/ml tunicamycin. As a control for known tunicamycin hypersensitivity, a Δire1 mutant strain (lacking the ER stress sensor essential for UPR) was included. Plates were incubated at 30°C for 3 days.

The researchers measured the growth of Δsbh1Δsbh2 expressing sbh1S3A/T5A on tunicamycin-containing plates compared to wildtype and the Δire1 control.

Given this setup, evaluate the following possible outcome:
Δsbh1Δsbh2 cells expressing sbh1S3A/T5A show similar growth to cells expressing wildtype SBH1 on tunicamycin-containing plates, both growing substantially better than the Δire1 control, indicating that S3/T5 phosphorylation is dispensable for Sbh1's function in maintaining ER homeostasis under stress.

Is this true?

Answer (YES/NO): YES